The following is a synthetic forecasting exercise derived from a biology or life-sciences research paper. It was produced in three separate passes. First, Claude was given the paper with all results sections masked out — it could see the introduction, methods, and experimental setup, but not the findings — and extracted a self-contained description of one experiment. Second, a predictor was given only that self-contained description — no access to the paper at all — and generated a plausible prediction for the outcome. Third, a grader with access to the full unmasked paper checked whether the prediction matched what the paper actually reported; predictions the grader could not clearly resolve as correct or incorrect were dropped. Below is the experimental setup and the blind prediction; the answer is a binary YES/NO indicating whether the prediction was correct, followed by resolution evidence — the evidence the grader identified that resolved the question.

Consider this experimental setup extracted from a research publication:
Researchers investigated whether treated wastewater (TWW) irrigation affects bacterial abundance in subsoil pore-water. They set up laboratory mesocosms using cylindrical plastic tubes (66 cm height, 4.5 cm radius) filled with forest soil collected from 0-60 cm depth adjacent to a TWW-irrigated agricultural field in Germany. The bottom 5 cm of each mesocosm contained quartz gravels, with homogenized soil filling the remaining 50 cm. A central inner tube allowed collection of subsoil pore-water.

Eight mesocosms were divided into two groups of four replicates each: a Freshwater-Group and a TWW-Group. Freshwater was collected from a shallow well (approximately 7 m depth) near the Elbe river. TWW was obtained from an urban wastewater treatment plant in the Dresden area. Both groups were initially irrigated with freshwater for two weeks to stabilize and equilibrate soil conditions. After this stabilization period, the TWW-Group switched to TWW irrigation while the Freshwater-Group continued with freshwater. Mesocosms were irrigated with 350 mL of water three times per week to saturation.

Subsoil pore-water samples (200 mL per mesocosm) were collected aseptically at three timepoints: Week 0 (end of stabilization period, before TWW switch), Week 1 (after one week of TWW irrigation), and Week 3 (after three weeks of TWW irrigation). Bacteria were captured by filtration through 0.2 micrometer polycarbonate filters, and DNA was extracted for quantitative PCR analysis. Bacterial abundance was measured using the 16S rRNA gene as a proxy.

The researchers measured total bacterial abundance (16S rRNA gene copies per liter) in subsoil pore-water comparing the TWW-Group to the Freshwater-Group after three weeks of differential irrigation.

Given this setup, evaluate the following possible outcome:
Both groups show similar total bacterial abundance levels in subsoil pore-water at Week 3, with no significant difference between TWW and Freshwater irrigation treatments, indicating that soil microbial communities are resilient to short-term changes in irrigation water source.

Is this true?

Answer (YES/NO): NO